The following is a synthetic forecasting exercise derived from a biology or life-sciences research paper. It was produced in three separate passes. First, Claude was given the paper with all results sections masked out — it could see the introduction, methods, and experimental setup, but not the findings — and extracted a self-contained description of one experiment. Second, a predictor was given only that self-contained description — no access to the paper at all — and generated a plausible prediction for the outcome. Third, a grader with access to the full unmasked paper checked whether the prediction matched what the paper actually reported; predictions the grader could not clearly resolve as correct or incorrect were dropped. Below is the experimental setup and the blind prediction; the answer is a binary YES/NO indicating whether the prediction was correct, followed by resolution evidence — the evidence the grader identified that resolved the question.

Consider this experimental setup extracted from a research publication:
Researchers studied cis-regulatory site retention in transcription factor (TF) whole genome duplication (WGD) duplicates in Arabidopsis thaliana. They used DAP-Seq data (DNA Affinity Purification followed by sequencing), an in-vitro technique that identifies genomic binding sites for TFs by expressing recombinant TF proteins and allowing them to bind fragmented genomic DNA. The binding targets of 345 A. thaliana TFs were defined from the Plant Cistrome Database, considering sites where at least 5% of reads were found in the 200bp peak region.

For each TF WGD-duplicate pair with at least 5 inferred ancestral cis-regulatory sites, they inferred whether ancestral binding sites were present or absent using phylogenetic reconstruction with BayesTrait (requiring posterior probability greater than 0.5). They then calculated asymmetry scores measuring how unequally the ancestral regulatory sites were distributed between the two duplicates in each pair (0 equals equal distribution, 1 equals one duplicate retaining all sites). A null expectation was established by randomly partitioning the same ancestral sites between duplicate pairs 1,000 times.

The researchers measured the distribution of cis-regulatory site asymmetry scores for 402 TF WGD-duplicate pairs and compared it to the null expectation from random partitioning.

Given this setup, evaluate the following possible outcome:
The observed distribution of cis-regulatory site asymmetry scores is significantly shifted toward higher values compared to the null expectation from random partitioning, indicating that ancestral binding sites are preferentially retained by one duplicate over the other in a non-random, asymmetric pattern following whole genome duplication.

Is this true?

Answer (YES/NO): YES